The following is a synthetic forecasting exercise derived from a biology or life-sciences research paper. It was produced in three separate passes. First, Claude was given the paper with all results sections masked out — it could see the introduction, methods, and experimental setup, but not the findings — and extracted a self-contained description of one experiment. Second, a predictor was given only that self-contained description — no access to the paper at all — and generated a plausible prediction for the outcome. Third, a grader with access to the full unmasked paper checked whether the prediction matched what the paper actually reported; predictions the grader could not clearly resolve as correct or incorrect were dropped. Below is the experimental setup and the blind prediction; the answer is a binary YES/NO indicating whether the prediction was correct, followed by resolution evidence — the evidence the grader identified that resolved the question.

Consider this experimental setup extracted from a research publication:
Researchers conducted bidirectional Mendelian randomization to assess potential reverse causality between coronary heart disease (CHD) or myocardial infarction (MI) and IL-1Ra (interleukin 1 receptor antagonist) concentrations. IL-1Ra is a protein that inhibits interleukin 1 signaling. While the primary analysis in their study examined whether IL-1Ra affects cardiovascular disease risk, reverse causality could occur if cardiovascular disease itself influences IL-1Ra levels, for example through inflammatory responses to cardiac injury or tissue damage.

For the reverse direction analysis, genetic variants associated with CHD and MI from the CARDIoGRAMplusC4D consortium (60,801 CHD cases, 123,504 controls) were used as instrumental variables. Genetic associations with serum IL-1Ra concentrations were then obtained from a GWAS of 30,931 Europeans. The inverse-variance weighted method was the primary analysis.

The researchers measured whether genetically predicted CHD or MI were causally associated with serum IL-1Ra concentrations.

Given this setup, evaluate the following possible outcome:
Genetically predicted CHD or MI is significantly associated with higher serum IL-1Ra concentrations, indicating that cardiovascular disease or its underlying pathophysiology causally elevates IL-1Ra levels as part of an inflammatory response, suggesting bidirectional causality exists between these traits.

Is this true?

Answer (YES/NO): NO